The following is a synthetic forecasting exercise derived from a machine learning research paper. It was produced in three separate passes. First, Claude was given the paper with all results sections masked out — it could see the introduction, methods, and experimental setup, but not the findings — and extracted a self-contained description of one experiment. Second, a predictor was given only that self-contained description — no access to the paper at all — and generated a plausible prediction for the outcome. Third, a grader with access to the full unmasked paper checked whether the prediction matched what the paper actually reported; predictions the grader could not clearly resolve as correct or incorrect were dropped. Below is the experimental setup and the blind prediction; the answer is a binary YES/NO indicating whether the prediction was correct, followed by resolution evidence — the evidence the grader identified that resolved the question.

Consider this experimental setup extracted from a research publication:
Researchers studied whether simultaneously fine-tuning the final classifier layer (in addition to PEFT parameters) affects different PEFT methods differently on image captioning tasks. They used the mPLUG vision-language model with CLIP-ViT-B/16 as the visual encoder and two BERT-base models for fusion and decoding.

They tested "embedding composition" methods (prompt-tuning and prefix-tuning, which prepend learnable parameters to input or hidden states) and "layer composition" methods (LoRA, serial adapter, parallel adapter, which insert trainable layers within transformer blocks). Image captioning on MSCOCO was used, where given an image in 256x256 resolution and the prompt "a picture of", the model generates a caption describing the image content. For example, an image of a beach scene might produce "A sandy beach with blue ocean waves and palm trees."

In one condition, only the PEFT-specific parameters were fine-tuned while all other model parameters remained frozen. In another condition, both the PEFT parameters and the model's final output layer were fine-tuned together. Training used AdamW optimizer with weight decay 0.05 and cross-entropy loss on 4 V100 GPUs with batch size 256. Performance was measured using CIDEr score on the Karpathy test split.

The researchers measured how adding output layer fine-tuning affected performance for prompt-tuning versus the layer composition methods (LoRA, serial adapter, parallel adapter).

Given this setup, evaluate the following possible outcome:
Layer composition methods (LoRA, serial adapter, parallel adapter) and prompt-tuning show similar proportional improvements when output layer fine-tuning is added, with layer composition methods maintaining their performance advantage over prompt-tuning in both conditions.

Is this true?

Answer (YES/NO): NO